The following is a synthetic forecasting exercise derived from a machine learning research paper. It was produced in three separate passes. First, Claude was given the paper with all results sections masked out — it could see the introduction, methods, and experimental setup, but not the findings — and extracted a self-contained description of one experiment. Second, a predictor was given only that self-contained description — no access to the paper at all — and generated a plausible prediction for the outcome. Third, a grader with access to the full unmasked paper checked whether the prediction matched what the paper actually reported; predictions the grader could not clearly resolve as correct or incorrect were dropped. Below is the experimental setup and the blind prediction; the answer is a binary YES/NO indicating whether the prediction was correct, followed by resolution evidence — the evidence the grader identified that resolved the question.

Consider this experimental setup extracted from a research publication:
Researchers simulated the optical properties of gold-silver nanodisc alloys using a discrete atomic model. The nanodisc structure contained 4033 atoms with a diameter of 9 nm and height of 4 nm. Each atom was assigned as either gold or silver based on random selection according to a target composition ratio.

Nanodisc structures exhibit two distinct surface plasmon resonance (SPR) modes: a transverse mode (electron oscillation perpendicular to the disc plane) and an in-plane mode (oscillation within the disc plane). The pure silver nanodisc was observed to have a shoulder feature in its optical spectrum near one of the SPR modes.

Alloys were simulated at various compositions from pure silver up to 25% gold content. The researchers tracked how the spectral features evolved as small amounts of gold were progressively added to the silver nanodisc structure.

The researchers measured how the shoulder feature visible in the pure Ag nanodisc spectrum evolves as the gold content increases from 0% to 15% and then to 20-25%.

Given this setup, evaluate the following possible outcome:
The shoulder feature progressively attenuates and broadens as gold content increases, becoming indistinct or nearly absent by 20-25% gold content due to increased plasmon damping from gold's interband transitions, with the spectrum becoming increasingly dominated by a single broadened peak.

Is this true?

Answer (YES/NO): NO